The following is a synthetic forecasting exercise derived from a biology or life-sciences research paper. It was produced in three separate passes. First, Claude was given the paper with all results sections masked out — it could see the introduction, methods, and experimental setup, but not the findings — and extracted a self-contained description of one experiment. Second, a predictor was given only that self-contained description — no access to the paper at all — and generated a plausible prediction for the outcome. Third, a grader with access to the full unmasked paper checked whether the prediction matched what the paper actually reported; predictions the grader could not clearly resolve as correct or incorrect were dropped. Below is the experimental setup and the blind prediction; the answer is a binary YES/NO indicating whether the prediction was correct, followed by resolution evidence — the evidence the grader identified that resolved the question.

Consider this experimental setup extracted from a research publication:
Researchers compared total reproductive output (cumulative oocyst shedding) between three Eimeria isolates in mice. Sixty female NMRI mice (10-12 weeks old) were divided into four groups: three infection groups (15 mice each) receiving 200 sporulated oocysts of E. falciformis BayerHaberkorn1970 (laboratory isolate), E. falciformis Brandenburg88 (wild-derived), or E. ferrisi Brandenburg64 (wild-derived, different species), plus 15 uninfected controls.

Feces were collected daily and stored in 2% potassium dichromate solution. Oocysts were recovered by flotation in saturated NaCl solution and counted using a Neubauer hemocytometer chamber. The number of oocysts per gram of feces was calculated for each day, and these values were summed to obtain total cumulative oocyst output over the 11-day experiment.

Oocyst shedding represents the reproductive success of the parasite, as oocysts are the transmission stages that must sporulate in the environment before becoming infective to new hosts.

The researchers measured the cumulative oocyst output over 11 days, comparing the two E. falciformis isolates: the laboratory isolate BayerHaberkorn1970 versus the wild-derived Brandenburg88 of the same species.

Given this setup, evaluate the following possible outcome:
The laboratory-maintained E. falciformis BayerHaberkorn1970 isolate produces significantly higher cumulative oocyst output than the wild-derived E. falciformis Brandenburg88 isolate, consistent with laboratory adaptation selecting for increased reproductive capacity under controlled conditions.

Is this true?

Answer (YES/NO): NO